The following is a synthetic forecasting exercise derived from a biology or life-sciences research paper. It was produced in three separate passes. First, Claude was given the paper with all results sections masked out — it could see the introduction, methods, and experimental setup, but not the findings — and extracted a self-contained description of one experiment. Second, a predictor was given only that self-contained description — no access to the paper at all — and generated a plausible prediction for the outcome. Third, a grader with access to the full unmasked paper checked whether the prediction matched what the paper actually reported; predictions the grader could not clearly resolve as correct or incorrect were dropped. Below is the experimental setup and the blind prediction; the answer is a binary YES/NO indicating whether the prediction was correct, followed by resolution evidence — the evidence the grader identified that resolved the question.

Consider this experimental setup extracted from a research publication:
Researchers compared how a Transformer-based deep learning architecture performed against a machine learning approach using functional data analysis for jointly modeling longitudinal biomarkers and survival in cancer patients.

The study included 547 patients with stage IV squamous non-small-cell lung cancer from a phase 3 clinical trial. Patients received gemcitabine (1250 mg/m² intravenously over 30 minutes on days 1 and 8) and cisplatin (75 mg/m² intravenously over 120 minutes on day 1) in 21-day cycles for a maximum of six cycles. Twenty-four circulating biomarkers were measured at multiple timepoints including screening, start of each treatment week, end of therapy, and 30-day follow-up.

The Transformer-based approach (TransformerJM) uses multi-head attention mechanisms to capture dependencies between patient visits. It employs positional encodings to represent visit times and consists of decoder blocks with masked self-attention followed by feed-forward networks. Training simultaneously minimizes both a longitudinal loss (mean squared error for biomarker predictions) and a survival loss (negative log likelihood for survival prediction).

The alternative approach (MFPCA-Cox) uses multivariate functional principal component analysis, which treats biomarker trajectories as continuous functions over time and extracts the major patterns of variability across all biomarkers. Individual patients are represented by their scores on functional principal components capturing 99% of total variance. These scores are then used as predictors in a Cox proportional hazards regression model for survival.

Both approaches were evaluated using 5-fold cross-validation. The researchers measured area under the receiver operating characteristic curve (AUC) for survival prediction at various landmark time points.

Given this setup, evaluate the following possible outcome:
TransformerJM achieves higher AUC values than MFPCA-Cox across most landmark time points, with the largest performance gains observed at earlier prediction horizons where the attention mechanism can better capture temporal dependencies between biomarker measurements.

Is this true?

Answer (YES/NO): NO